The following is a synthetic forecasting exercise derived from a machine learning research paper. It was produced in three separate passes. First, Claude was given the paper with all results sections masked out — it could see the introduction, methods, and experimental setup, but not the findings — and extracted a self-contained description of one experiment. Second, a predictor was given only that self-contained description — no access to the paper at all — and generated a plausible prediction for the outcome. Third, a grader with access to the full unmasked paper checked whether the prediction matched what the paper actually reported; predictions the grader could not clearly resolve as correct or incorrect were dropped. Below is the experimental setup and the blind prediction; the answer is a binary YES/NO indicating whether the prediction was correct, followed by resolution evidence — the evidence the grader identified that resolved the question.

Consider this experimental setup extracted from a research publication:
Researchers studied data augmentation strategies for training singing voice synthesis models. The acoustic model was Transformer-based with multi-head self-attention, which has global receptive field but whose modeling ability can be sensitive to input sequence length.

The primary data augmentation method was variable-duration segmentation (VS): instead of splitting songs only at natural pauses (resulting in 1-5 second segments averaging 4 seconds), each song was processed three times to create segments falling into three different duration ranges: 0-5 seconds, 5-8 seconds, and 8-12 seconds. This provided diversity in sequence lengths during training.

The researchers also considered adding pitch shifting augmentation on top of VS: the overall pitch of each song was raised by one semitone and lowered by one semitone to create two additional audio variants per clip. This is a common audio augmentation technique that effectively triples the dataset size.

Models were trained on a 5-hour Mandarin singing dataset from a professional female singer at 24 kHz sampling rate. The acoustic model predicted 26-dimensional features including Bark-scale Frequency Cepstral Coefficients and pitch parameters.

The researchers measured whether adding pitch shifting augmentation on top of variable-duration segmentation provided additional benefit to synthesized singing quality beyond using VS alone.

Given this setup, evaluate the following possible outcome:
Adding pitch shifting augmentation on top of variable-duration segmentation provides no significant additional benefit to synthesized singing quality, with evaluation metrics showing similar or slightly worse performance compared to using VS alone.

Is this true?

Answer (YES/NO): YES